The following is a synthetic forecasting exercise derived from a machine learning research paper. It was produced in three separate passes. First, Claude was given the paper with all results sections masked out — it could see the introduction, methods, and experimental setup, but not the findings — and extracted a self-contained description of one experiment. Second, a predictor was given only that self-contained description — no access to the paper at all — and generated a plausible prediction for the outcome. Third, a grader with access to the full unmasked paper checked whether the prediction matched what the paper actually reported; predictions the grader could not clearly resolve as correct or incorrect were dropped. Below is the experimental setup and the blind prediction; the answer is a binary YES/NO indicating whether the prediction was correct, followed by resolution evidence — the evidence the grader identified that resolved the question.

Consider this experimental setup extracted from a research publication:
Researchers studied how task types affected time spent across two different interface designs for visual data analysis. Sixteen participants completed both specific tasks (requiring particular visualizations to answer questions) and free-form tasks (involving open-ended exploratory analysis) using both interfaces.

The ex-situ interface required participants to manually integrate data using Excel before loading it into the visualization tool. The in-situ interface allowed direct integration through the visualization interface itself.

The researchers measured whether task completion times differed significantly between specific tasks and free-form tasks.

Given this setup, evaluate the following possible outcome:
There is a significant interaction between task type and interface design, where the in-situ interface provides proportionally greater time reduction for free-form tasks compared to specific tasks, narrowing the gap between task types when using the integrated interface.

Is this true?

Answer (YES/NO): NO